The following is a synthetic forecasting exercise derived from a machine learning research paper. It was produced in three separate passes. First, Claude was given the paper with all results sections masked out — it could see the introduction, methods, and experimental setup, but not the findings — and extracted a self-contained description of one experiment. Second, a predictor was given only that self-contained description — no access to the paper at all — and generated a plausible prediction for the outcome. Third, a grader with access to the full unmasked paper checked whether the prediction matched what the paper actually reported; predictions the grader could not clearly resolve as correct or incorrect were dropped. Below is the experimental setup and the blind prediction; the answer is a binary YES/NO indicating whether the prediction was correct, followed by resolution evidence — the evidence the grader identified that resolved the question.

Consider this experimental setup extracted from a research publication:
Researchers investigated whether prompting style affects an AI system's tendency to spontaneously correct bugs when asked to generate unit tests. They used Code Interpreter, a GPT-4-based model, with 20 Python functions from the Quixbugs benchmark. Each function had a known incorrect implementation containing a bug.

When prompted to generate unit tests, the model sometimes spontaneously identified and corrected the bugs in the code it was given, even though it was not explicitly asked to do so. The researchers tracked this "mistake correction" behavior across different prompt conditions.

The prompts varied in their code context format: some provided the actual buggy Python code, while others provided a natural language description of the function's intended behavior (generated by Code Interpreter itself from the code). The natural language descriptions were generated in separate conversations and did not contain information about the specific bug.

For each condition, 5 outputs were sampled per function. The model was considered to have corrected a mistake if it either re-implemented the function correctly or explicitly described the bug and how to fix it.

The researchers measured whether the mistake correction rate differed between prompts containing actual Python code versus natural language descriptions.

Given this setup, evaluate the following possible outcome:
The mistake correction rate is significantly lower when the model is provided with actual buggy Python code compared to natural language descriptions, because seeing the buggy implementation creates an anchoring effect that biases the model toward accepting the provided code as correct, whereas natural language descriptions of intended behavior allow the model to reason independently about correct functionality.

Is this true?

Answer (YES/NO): NO